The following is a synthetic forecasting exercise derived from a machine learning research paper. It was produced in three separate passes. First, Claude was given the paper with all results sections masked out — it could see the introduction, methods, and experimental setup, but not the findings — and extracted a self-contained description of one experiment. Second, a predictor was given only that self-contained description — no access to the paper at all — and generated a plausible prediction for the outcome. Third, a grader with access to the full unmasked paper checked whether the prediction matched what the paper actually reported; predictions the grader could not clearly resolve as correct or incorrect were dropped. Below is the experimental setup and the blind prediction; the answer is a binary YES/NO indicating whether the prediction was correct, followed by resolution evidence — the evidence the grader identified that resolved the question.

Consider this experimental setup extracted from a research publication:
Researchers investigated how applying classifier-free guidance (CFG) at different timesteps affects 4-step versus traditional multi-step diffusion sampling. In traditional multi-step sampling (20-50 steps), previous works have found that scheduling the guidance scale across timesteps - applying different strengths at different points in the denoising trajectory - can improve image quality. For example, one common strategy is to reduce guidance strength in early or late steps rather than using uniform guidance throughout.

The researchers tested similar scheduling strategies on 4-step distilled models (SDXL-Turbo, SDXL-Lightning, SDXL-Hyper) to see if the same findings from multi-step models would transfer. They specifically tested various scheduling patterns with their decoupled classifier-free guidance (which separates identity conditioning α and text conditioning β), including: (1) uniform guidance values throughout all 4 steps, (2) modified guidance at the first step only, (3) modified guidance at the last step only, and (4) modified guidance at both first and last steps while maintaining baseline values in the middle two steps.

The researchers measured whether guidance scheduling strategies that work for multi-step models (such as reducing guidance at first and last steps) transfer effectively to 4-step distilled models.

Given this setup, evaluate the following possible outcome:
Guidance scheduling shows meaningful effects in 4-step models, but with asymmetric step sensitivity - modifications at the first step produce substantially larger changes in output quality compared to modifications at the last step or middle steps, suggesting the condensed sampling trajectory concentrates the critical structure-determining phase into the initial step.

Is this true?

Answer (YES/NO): YES